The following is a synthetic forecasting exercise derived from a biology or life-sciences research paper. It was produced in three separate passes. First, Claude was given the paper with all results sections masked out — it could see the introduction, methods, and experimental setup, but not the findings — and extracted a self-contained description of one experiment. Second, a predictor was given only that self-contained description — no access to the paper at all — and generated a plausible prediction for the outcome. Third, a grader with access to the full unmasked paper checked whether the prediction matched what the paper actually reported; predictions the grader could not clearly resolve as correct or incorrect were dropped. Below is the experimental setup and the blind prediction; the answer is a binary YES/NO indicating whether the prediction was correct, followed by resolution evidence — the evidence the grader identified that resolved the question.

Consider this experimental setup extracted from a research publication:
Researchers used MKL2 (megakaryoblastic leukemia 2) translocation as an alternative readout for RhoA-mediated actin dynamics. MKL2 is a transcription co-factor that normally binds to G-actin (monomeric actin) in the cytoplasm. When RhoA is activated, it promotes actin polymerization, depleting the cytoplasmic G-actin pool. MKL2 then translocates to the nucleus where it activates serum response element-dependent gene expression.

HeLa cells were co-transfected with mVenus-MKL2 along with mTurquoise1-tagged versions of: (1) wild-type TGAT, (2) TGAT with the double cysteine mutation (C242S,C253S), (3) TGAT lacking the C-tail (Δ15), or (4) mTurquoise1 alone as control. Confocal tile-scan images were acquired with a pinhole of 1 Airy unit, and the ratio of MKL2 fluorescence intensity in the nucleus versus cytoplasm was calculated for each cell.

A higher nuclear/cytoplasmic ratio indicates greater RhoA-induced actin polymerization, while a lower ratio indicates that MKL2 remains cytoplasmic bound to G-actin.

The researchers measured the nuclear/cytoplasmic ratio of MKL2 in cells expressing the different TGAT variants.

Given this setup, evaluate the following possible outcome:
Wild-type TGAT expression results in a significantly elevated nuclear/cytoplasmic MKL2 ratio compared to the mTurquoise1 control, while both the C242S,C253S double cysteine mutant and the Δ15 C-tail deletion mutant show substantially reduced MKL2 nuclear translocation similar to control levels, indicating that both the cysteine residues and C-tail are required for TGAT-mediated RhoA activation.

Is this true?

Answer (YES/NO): NO